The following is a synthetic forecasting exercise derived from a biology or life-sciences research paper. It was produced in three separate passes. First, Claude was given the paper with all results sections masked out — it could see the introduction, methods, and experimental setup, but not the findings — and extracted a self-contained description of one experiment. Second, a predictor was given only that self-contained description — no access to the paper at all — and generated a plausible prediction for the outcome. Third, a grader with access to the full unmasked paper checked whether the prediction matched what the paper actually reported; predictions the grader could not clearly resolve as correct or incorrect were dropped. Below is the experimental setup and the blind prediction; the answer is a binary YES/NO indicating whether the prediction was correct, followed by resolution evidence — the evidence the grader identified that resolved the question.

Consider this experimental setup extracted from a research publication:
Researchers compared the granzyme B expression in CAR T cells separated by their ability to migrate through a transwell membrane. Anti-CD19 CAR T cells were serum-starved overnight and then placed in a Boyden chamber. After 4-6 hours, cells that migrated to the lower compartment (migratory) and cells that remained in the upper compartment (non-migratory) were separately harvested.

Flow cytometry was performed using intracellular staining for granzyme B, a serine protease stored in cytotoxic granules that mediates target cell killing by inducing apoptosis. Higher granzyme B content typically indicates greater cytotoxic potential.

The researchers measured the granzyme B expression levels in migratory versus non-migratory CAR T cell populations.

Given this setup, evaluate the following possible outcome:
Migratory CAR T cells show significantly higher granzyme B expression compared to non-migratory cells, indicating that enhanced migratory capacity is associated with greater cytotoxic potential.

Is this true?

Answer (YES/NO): NO